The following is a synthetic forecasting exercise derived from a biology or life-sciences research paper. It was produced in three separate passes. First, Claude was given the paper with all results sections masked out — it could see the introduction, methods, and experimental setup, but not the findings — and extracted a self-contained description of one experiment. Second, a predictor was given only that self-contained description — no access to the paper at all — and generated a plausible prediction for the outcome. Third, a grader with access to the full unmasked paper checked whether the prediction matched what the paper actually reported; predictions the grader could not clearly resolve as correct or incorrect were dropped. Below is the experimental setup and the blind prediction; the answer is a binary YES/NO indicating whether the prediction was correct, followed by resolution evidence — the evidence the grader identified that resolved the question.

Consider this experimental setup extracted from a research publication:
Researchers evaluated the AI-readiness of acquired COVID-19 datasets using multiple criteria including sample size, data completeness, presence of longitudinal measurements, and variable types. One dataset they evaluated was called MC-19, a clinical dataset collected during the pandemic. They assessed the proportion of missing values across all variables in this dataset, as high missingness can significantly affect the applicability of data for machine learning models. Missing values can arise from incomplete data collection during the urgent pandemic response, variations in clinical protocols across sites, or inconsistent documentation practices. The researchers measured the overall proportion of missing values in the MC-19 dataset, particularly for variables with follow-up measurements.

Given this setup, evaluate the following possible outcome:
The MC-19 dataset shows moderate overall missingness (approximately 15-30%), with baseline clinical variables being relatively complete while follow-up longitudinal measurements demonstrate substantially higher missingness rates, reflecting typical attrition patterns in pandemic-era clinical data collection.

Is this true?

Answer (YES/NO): NO